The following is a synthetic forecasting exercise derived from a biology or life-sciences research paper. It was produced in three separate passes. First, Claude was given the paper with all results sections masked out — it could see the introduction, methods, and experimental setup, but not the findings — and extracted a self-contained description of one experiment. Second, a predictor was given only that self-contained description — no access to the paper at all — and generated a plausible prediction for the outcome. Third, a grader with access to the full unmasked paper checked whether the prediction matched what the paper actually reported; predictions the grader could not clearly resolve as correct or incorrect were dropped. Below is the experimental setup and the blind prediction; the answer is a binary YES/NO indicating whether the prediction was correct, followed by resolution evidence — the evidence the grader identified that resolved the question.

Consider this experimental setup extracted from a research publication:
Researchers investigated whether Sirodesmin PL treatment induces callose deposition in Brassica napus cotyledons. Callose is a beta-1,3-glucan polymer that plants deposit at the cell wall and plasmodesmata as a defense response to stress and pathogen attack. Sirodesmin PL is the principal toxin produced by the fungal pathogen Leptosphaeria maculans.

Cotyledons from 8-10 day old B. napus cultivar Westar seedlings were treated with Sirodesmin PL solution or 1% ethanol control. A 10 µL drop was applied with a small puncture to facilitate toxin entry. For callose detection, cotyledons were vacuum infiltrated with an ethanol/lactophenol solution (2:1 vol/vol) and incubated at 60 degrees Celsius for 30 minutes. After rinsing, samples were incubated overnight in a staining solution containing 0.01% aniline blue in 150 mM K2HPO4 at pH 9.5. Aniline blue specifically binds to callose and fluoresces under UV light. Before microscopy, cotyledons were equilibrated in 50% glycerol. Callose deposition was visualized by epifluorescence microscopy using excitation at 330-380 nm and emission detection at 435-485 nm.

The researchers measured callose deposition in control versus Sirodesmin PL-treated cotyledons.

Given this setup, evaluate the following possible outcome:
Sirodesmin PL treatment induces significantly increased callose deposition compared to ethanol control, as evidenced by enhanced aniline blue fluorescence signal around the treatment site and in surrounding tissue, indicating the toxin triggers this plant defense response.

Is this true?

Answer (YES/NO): YES